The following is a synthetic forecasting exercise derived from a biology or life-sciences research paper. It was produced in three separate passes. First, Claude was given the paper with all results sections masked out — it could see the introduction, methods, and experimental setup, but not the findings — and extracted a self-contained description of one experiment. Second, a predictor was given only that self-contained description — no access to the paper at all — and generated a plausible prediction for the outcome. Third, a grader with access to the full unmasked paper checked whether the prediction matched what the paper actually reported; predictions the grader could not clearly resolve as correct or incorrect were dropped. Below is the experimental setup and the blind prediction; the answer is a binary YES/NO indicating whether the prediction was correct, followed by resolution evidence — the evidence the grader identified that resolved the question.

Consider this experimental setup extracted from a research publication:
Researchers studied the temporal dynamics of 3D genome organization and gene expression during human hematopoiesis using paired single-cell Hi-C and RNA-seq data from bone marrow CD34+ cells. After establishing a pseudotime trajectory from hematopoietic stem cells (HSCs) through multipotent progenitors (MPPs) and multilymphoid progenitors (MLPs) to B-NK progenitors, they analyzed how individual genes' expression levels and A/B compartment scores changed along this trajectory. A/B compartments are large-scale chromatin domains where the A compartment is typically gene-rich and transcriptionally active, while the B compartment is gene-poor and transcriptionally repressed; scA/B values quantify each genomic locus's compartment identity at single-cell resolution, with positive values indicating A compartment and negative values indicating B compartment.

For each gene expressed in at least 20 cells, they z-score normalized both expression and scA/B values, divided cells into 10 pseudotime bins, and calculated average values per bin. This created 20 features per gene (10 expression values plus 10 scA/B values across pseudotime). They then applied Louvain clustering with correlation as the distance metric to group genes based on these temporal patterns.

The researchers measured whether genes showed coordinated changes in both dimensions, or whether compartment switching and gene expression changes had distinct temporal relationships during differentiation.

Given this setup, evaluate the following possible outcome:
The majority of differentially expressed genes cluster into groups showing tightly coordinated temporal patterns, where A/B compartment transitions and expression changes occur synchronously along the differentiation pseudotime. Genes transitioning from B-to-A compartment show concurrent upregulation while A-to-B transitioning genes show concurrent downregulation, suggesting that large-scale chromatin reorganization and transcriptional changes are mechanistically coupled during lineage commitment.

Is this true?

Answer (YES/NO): NO